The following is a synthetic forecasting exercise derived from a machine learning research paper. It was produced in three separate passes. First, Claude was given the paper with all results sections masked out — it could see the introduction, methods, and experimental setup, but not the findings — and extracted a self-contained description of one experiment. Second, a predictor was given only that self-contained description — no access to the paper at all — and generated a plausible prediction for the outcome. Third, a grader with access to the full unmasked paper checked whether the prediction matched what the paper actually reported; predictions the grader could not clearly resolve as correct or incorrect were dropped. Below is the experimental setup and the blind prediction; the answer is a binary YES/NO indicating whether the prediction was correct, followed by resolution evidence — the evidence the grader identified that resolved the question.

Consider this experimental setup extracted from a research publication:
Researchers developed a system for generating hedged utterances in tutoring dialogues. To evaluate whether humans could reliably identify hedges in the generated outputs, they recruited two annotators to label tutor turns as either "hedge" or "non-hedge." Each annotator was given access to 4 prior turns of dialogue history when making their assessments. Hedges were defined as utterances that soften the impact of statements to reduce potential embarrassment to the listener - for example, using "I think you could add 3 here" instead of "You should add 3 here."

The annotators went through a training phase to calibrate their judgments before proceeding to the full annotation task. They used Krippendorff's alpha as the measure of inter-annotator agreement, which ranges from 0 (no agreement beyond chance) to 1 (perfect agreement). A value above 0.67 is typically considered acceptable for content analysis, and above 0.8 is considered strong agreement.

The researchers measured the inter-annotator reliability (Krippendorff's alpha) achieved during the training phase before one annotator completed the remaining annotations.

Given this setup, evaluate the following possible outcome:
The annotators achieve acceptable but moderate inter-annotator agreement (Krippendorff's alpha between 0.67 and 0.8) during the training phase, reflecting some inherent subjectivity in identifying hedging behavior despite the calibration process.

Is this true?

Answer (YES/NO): YES